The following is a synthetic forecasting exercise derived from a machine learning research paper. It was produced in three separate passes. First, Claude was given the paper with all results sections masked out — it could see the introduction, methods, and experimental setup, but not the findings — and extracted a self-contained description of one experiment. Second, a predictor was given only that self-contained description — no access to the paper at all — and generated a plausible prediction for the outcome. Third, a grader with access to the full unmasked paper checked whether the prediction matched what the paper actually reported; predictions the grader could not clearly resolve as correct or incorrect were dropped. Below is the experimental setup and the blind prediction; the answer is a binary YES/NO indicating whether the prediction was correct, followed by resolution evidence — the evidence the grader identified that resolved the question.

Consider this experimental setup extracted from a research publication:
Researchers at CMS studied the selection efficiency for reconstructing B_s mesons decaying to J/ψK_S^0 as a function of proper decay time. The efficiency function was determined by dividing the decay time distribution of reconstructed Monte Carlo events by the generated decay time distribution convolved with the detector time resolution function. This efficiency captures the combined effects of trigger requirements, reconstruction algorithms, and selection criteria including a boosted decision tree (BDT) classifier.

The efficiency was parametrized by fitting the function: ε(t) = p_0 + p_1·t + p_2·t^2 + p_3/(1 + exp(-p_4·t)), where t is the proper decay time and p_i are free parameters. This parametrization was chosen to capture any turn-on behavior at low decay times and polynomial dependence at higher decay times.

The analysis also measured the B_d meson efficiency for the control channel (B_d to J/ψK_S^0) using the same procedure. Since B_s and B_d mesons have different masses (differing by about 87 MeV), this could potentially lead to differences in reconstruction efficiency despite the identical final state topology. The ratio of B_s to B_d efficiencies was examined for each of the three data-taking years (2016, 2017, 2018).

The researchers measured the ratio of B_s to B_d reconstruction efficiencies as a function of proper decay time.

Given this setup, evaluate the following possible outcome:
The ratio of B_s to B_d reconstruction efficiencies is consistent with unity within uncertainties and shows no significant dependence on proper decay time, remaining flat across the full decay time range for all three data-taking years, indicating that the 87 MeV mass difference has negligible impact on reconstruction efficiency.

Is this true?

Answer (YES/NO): YES